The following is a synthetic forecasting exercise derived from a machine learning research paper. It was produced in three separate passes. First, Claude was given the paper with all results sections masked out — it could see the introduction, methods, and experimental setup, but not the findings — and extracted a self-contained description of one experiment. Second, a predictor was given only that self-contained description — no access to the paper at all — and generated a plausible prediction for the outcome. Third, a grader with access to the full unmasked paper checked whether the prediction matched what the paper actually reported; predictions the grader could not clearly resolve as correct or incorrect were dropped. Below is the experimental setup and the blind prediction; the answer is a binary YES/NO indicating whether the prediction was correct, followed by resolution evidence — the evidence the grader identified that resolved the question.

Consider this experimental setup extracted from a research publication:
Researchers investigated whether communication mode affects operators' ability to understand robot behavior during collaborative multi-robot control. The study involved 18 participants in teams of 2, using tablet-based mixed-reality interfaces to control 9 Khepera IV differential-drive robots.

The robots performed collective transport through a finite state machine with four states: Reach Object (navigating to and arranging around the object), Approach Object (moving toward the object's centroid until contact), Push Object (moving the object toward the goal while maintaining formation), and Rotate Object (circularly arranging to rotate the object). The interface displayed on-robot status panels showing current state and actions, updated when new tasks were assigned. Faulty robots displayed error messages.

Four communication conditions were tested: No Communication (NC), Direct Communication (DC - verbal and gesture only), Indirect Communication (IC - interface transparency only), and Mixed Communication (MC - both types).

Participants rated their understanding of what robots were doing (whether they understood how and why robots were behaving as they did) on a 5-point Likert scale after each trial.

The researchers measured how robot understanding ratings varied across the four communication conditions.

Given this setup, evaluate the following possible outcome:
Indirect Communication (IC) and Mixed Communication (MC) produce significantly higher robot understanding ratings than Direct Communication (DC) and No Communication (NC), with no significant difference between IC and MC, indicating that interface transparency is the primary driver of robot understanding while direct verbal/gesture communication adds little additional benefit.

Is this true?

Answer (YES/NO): NO